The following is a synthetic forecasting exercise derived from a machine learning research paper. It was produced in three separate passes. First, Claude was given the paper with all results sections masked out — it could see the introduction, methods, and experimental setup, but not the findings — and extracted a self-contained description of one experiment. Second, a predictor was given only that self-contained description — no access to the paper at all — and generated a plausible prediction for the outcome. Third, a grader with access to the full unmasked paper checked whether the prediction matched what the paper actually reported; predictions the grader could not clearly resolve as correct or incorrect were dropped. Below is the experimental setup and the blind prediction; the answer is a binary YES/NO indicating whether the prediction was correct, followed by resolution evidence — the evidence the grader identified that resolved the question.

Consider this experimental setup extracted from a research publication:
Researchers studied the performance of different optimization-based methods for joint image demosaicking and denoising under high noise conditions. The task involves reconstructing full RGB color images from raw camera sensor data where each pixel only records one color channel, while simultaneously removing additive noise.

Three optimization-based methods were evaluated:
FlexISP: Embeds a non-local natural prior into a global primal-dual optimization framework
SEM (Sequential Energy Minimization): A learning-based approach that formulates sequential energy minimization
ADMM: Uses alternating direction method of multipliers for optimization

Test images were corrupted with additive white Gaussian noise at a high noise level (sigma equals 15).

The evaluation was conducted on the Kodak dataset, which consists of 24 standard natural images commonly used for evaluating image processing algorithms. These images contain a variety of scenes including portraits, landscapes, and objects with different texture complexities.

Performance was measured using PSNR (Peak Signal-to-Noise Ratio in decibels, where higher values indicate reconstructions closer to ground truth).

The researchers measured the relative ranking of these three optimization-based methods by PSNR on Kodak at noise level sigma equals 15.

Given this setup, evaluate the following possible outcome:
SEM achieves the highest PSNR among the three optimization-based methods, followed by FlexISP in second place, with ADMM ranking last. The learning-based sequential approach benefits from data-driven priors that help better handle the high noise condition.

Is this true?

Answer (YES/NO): NO